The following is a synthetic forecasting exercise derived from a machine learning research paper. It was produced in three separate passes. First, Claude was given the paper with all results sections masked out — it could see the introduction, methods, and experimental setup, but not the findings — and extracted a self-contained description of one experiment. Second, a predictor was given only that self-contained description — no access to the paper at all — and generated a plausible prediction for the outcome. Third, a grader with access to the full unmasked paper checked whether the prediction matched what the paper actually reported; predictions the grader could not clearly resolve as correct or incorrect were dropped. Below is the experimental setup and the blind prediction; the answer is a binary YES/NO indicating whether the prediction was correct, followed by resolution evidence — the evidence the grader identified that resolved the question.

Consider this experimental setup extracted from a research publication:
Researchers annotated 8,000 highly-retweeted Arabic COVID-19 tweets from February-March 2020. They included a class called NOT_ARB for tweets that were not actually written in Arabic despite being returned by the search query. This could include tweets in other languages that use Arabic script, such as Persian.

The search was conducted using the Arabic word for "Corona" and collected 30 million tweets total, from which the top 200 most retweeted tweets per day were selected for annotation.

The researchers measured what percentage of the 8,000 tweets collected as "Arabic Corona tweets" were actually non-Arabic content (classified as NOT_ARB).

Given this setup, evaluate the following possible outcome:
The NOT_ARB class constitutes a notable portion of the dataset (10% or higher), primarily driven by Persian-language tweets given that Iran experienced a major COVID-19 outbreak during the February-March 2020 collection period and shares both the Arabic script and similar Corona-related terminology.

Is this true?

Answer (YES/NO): NO